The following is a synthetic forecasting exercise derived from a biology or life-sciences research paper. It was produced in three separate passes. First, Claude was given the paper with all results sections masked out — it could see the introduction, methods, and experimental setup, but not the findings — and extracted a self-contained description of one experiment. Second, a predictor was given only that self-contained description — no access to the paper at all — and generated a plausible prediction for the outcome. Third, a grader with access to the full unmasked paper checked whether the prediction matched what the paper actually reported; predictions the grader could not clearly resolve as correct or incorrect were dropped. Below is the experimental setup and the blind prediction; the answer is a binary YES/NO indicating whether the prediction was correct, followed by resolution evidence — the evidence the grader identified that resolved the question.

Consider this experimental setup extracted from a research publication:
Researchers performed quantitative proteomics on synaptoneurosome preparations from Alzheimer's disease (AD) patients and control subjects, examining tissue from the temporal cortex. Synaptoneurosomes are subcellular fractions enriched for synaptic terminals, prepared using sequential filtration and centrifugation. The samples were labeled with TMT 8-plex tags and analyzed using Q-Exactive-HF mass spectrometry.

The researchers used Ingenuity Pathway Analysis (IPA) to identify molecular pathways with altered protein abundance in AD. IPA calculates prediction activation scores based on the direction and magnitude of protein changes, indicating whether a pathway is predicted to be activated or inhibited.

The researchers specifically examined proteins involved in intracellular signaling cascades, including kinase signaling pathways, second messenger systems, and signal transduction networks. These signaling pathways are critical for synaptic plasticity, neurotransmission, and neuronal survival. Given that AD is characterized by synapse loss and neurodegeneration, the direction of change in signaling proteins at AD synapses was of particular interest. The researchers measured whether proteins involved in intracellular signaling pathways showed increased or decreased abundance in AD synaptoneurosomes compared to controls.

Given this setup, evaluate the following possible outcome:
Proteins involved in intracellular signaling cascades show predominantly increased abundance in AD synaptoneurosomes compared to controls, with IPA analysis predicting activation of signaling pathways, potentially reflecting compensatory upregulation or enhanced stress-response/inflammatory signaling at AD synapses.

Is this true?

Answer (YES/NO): YES